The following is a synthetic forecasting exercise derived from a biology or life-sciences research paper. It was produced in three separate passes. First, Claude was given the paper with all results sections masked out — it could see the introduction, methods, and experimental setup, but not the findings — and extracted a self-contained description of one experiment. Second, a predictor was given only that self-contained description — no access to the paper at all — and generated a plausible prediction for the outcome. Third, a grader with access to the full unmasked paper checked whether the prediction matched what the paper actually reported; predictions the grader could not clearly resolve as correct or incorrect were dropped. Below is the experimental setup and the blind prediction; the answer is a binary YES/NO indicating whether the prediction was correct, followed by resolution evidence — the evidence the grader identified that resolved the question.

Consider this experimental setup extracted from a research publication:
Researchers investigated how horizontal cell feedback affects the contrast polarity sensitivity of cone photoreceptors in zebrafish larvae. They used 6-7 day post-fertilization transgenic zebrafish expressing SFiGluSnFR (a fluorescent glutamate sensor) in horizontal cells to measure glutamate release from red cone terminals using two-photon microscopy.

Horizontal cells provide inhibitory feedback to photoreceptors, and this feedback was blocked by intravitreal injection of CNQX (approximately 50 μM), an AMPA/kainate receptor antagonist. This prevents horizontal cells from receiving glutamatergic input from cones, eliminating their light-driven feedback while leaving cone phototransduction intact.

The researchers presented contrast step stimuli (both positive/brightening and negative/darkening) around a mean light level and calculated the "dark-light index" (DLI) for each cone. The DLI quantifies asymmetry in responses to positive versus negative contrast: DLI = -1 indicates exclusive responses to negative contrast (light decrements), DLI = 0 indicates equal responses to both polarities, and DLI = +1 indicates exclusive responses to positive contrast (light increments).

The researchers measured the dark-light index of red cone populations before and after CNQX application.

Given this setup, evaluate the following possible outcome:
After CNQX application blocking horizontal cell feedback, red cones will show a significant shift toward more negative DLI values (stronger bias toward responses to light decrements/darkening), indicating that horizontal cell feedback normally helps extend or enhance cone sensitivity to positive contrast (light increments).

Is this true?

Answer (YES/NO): YES